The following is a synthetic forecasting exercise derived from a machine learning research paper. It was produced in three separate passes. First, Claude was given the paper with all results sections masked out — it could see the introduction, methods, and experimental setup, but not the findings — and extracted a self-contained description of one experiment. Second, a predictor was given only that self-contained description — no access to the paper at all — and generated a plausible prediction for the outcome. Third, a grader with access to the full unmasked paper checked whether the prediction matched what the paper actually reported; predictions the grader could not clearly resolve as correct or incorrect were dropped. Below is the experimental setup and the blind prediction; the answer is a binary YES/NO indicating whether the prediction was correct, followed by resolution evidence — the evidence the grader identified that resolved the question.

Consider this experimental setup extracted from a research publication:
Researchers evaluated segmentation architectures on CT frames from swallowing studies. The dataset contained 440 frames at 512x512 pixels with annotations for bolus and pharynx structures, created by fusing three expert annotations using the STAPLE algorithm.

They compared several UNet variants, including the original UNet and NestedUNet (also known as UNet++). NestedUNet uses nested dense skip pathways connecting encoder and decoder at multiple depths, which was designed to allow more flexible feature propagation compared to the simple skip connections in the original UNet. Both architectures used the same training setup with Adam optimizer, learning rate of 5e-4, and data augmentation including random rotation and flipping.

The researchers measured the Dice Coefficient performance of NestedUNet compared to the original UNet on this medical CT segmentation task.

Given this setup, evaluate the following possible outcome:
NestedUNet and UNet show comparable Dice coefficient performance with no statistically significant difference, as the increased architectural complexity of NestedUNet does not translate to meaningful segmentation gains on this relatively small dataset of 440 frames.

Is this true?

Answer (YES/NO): NO